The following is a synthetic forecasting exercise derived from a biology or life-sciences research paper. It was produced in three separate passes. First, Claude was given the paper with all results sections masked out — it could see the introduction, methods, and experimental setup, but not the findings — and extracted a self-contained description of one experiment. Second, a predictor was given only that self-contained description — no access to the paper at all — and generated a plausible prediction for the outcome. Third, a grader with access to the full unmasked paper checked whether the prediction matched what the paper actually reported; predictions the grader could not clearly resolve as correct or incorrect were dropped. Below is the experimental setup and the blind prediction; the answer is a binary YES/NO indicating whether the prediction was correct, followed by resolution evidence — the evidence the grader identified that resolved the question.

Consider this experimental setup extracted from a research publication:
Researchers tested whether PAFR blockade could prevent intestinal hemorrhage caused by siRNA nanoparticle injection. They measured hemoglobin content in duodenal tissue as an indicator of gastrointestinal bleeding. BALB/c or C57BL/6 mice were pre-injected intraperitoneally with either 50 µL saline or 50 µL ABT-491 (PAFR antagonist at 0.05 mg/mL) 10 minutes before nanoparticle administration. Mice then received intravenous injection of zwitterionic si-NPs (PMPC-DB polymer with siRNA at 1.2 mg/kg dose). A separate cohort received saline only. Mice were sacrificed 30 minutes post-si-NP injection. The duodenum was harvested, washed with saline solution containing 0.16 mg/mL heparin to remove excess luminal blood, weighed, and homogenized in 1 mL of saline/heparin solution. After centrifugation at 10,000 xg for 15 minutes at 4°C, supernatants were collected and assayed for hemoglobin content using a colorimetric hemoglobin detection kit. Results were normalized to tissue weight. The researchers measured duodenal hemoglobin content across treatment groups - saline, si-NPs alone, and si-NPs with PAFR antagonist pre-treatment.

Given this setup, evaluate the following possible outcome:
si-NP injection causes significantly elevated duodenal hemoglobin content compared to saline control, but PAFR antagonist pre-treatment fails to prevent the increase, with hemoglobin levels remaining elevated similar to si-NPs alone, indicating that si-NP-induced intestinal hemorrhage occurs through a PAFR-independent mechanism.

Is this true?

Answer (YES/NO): NO